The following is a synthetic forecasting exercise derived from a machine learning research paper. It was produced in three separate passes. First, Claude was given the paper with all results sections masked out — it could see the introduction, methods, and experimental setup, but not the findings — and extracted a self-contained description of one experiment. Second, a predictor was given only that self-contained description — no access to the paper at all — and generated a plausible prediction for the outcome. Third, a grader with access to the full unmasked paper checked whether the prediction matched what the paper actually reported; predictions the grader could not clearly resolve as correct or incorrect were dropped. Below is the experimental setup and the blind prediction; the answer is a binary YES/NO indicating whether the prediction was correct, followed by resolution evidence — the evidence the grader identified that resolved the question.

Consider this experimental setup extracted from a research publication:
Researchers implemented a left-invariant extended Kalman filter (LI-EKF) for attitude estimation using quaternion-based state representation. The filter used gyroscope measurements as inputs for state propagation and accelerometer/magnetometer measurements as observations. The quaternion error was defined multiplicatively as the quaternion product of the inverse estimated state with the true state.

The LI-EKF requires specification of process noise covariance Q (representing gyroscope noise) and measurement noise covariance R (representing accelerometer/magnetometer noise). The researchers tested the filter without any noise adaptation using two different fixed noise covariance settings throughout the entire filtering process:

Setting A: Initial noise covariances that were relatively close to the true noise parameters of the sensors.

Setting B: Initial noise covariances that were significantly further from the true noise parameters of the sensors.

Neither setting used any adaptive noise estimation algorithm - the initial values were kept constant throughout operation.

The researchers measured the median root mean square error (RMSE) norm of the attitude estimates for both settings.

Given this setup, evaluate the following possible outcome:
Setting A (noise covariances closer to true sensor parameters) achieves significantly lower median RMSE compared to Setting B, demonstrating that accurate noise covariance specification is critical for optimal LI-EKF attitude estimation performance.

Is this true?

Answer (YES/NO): YES